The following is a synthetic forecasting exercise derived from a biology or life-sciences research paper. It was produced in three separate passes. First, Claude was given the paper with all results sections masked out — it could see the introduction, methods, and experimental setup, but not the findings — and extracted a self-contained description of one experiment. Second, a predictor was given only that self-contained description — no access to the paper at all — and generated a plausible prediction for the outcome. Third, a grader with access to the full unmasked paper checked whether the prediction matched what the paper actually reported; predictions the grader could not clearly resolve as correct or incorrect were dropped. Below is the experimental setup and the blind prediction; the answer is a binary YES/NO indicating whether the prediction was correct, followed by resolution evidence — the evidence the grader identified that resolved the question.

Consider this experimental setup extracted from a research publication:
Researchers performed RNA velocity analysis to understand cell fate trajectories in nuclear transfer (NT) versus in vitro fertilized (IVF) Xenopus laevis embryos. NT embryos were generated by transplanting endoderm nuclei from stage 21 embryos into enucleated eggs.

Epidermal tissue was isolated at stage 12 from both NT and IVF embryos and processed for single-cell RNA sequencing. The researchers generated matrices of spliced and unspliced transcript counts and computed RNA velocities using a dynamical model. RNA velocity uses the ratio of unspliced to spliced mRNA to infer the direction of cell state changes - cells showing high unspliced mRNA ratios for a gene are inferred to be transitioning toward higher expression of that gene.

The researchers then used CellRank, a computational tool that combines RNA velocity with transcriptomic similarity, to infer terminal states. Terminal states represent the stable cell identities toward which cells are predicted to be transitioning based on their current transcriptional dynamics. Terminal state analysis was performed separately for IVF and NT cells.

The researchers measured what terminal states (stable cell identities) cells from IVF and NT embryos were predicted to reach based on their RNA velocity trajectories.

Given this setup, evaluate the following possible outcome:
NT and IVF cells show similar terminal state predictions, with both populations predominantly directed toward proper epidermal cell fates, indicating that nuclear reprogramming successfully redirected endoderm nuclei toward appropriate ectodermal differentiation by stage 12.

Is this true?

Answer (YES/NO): NO